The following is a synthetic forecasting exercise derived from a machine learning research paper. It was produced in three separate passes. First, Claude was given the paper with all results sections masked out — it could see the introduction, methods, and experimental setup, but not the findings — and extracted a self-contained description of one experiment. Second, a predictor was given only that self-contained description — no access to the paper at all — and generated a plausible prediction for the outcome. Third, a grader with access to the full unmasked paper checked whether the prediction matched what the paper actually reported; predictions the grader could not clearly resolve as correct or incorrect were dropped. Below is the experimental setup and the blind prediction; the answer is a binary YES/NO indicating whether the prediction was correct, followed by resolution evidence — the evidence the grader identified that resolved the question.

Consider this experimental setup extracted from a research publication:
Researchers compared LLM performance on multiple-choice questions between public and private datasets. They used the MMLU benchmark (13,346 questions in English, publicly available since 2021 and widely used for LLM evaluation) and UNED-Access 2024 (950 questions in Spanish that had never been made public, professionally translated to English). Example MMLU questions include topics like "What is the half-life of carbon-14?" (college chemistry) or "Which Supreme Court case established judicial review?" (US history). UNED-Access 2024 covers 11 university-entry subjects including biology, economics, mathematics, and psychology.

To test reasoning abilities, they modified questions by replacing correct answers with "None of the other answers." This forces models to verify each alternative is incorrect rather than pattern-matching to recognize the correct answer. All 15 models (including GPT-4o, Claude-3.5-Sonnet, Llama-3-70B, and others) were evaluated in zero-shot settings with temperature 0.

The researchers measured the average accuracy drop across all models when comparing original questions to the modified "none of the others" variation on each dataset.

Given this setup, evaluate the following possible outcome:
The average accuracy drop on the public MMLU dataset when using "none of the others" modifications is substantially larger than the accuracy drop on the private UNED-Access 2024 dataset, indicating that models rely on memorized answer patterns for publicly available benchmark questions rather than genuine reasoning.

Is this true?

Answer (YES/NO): YES